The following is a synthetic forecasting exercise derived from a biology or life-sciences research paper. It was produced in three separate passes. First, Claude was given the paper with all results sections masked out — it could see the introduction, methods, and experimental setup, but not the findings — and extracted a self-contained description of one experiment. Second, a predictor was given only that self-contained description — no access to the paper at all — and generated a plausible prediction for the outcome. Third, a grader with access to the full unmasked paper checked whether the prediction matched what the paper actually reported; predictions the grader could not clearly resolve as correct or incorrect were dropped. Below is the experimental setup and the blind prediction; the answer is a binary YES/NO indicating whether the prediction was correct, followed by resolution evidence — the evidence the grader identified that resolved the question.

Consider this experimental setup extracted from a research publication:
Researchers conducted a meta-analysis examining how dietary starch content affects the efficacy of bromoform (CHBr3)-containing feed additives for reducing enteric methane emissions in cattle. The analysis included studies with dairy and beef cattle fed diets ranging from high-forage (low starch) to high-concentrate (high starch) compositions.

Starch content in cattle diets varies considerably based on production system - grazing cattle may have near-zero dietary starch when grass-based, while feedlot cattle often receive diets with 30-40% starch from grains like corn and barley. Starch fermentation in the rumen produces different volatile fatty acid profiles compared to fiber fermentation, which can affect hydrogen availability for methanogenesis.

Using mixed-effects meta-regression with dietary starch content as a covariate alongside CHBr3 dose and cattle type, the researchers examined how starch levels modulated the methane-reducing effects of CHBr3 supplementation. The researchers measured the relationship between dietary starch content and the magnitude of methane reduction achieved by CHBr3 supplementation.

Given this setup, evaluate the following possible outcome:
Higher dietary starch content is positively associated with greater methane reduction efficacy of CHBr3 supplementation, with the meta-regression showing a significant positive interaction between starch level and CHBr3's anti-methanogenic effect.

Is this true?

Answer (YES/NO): NO